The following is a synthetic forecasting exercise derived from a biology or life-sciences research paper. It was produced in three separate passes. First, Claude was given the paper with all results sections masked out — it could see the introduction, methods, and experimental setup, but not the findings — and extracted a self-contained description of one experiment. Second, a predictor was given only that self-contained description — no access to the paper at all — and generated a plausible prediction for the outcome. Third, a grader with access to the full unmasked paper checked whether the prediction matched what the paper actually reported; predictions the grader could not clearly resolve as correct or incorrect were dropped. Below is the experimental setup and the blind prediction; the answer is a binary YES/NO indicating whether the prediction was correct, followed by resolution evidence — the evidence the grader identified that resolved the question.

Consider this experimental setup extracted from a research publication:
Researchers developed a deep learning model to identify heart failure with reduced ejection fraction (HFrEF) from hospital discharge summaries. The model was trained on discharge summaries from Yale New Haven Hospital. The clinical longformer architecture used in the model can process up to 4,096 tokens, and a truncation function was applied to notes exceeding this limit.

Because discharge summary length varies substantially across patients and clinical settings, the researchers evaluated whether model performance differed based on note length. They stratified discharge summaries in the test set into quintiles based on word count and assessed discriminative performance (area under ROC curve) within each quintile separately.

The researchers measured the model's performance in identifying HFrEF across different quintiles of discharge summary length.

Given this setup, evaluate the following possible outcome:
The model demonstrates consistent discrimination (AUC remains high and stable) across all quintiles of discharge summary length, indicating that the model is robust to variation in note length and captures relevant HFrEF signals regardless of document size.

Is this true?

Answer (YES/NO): YES